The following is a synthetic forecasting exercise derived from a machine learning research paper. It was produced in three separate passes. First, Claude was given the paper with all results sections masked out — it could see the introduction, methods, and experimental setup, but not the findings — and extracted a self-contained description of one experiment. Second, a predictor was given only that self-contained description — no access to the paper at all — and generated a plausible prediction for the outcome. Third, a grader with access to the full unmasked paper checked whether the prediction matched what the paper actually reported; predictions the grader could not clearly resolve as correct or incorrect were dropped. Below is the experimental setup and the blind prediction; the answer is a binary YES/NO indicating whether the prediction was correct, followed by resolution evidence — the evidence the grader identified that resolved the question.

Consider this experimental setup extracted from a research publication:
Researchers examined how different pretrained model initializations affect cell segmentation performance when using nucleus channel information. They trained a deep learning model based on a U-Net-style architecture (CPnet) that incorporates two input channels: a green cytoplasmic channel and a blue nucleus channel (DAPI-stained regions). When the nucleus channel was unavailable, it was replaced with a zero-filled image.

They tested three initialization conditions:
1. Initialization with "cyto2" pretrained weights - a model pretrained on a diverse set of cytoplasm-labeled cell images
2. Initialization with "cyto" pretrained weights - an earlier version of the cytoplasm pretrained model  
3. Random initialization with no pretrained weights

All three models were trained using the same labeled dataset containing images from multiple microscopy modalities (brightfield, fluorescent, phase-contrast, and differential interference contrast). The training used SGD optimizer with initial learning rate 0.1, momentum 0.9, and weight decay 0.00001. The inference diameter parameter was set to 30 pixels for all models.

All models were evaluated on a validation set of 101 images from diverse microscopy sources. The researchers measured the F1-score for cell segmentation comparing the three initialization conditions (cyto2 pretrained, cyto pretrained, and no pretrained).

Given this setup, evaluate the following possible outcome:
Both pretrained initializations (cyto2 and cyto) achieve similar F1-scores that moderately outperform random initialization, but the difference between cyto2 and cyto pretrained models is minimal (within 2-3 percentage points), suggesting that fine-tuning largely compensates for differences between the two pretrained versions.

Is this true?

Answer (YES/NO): NO